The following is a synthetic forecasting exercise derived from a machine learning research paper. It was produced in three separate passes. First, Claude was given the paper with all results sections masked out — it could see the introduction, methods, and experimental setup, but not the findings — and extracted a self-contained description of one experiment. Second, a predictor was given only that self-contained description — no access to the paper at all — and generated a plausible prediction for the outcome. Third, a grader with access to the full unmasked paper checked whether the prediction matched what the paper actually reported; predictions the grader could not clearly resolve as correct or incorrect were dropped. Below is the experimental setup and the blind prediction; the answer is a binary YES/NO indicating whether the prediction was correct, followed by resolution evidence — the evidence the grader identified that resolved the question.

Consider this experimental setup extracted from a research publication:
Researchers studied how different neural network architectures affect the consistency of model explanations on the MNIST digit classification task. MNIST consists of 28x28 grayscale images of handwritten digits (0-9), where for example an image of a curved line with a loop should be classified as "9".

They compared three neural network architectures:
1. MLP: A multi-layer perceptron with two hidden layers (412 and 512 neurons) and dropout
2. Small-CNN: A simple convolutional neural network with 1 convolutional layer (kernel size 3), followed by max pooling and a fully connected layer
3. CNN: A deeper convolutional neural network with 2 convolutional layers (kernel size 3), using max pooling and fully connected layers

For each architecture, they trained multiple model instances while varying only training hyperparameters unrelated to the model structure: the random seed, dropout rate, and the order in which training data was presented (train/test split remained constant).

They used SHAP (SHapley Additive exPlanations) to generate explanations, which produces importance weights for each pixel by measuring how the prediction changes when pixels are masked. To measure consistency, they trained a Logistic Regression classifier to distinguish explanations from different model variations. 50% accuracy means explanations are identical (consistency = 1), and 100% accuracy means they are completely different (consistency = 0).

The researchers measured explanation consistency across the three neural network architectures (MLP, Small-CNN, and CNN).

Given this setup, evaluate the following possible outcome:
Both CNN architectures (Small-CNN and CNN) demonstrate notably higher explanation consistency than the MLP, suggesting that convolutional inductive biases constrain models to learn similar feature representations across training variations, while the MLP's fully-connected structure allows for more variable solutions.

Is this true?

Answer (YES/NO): NO